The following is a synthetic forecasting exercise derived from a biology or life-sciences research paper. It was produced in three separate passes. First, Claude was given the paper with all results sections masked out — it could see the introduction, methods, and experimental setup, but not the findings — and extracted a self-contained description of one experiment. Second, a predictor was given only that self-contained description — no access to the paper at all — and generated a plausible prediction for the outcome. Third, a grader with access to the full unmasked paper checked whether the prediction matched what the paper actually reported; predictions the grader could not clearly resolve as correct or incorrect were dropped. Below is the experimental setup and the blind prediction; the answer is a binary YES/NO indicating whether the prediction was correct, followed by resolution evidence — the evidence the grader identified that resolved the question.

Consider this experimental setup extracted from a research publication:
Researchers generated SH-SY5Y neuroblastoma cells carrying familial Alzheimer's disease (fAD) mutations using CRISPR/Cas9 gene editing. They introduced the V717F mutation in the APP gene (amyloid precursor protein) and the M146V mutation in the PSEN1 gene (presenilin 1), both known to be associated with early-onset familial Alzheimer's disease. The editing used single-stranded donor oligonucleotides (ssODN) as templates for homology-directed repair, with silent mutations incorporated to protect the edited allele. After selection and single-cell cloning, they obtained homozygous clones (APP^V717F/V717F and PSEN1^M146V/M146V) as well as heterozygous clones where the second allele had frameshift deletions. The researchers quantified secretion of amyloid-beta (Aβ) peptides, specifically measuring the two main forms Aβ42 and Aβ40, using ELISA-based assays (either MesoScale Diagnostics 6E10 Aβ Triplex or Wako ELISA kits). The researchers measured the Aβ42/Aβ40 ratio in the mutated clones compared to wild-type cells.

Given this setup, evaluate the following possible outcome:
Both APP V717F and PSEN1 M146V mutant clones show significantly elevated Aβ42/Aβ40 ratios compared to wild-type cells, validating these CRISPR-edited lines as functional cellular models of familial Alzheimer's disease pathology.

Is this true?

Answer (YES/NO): YES